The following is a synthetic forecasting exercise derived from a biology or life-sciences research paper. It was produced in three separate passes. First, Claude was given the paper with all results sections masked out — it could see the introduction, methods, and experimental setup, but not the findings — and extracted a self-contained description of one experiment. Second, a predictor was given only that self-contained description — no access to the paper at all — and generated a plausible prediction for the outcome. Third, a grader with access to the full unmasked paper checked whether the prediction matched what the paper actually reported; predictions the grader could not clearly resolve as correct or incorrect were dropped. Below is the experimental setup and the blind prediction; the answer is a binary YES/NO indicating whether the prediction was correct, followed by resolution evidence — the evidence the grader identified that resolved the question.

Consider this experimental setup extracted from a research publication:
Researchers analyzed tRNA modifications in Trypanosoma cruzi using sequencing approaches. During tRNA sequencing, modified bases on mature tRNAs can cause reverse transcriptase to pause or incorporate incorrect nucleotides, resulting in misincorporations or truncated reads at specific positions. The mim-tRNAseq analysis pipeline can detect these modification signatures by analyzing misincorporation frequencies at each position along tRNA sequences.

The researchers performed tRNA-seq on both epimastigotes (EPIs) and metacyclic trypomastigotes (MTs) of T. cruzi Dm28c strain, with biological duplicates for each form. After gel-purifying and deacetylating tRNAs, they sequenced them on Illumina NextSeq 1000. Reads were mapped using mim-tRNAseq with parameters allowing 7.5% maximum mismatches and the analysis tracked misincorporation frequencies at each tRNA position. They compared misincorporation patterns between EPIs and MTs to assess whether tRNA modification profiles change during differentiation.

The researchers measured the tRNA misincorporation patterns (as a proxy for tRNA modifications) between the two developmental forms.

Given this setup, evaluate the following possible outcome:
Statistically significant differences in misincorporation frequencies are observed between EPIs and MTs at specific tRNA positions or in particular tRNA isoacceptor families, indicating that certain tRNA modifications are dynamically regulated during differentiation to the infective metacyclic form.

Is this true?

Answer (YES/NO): YES